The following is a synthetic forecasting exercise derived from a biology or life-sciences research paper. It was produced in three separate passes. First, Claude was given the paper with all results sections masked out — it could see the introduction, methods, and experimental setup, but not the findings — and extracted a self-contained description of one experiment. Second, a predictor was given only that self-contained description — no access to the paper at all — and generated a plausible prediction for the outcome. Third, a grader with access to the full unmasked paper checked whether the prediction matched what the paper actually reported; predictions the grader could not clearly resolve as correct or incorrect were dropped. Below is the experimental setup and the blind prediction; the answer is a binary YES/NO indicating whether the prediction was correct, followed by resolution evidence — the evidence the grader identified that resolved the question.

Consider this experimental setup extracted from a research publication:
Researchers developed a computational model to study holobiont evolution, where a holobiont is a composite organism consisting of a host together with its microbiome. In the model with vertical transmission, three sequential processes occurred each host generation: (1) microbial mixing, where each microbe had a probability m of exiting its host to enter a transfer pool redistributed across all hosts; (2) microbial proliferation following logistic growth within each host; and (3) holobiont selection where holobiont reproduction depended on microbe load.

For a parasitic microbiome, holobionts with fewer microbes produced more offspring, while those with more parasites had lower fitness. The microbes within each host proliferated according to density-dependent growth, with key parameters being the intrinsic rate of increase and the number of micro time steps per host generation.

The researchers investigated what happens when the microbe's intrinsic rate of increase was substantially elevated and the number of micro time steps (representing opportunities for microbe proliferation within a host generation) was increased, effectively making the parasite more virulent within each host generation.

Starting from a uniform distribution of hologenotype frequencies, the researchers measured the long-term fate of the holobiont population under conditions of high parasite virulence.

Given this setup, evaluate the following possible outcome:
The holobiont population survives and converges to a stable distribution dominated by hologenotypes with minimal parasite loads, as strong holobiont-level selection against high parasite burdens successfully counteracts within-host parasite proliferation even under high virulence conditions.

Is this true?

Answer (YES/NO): NO